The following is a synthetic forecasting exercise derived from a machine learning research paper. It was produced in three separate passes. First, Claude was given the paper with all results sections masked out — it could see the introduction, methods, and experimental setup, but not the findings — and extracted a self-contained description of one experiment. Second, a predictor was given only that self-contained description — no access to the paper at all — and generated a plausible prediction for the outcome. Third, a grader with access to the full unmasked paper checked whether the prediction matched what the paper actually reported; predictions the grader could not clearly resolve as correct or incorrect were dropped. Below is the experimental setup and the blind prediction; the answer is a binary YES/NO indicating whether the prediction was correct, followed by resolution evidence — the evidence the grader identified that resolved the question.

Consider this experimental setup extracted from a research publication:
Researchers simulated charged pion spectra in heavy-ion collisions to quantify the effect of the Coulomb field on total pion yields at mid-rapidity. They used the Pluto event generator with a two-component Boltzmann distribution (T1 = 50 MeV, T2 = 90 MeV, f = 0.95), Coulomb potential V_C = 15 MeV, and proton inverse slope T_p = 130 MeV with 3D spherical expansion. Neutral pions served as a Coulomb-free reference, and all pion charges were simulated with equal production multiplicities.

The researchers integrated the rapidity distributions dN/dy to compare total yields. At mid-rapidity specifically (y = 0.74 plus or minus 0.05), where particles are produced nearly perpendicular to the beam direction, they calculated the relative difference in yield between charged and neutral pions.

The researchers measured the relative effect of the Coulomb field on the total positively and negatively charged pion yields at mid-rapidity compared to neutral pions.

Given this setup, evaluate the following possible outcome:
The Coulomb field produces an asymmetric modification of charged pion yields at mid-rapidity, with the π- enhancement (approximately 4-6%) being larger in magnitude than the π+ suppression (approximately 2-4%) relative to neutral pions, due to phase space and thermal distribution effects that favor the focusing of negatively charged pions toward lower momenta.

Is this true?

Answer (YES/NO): NO